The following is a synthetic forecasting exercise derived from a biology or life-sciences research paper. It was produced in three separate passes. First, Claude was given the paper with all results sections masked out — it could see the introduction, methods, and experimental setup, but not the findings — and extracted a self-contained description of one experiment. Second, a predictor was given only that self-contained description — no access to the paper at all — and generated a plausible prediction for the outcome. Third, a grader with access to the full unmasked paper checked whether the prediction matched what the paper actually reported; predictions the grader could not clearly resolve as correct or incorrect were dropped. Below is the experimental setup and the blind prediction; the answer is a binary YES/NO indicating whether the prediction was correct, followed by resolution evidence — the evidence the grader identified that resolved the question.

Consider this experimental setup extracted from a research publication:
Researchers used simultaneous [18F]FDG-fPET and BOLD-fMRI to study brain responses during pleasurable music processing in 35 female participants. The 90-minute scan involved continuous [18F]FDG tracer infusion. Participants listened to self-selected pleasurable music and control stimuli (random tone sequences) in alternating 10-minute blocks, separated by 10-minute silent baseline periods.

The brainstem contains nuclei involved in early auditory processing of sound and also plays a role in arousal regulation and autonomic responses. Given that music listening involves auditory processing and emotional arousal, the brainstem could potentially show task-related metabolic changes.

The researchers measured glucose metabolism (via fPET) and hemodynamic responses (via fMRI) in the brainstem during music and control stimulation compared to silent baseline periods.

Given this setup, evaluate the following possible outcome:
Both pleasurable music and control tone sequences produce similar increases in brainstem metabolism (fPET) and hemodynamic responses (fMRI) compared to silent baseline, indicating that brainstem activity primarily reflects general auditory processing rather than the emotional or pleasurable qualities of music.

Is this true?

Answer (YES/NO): NO